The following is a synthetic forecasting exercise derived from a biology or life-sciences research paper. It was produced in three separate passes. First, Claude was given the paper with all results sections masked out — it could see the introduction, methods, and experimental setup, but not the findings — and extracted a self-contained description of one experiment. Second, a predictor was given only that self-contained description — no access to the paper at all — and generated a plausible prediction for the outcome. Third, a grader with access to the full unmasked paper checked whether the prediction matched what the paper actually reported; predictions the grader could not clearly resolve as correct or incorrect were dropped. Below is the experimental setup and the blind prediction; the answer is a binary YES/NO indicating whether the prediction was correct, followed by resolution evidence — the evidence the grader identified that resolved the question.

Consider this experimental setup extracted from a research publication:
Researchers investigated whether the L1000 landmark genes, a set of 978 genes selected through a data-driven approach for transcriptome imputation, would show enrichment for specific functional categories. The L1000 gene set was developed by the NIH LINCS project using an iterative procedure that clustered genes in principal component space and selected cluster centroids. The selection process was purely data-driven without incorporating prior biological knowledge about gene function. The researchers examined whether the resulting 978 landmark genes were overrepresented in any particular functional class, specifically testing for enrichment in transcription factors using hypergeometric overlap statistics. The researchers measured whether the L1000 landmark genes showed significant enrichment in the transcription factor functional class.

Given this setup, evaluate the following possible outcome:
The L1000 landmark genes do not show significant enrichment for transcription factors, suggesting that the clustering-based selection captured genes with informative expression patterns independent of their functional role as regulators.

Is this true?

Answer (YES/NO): YES